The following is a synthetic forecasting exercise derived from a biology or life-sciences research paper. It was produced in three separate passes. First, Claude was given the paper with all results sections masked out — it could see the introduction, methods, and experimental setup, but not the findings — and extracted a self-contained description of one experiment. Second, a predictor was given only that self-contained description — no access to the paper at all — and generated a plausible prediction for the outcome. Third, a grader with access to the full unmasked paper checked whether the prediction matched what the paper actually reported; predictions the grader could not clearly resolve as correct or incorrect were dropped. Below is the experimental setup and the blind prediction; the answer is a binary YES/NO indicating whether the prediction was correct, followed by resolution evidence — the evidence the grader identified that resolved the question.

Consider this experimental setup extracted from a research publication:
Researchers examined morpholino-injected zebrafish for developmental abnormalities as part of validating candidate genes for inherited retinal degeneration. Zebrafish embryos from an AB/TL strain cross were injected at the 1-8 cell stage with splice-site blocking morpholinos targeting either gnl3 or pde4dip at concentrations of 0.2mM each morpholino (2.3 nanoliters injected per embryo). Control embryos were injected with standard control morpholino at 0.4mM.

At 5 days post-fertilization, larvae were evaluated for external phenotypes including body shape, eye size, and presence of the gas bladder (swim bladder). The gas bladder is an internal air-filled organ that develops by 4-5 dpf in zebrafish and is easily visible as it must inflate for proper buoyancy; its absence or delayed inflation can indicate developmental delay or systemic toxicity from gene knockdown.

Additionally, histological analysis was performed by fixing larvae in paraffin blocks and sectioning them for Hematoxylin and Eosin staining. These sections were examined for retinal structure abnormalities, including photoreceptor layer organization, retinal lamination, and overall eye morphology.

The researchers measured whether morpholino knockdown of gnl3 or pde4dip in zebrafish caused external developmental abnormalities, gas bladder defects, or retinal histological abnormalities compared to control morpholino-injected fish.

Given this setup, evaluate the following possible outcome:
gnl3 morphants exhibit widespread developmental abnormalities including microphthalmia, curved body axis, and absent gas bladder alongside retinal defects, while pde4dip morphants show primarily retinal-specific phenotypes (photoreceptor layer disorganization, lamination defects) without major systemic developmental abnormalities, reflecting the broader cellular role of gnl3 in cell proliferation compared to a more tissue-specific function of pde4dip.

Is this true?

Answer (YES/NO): NO